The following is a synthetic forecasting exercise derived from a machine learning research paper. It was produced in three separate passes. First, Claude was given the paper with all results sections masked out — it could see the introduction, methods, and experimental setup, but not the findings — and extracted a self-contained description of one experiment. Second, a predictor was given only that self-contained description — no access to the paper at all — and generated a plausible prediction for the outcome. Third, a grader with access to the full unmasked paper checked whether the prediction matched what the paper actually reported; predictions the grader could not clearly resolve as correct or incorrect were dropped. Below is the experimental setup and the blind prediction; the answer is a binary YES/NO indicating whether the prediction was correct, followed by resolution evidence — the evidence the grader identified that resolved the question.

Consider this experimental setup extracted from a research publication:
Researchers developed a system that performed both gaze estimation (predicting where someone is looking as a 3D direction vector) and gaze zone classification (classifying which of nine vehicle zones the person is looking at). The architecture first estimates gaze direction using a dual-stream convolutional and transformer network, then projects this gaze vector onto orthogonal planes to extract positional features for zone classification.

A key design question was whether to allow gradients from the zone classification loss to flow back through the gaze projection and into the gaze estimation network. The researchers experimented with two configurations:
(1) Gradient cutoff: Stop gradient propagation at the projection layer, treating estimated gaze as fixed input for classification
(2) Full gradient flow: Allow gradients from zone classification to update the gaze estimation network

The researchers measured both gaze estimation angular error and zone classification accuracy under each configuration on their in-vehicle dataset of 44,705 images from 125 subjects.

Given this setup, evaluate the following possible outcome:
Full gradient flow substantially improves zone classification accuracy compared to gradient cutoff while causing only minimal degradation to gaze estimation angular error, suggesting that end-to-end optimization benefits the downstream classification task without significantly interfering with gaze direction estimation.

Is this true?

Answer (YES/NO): NO